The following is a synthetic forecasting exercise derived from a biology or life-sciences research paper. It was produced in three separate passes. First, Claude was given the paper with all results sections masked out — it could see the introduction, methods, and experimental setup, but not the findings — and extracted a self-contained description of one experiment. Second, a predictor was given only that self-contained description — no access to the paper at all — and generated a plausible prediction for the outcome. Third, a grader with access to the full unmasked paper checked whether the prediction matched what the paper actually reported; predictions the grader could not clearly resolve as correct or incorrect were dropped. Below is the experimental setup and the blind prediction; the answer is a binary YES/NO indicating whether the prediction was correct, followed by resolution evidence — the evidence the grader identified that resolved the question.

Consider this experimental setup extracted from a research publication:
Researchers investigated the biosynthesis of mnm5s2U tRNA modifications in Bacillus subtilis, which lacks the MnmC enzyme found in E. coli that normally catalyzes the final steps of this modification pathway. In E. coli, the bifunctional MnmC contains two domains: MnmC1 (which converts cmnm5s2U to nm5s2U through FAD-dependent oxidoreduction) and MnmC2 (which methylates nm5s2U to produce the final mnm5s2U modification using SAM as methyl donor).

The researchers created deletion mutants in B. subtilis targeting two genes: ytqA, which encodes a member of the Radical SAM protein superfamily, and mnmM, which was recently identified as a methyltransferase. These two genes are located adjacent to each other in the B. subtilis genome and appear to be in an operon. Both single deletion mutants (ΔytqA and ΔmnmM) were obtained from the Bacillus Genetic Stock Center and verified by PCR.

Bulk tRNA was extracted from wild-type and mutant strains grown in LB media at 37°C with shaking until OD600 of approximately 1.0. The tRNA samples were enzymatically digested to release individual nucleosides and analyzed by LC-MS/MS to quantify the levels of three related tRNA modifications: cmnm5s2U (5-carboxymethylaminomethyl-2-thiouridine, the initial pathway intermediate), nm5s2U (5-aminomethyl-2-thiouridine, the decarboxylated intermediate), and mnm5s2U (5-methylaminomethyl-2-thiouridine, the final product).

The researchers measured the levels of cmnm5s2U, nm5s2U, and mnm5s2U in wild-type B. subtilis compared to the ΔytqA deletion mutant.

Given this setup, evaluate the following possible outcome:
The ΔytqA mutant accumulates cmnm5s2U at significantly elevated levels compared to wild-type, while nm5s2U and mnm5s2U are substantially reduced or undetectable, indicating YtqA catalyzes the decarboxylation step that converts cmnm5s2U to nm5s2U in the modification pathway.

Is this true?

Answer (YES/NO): NO